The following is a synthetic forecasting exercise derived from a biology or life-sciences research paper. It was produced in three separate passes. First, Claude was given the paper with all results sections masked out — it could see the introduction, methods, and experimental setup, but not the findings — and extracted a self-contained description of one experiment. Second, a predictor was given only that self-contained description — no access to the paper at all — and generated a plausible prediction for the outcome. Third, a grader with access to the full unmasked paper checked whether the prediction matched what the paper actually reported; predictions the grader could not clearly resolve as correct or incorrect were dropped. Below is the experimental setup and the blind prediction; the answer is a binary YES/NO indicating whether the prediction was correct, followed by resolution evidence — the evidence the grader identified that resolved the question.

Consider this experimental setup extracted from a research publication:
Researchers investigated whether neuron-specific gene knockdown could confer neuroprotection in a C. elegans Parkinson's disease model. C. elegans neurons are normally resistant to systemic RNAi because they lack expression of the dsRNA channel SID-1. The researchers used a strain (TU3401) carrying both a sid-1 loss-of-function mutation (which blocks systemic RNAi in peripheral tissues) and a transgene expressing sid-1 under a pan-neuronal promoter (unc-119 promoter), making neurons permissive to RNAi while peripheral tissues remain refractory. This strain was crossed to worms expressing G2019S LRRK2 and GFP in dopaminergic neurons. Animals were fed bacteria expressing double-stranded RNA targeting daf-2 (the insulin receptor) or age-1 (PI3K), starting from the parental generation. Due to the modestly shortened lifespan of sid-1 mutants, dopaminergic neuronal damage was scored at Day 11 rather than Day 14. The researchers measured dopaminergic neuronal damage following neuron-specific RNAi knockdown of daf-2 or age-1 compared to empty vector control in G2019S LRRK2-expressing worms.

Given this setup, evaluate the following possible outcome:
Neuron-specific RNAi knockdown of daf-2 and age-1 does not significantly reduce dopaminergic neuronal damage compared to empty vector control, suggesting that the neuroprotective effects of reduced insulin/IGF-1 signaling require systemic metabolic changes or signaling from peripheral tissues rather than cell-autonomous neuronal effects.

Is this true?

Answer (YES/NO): NO